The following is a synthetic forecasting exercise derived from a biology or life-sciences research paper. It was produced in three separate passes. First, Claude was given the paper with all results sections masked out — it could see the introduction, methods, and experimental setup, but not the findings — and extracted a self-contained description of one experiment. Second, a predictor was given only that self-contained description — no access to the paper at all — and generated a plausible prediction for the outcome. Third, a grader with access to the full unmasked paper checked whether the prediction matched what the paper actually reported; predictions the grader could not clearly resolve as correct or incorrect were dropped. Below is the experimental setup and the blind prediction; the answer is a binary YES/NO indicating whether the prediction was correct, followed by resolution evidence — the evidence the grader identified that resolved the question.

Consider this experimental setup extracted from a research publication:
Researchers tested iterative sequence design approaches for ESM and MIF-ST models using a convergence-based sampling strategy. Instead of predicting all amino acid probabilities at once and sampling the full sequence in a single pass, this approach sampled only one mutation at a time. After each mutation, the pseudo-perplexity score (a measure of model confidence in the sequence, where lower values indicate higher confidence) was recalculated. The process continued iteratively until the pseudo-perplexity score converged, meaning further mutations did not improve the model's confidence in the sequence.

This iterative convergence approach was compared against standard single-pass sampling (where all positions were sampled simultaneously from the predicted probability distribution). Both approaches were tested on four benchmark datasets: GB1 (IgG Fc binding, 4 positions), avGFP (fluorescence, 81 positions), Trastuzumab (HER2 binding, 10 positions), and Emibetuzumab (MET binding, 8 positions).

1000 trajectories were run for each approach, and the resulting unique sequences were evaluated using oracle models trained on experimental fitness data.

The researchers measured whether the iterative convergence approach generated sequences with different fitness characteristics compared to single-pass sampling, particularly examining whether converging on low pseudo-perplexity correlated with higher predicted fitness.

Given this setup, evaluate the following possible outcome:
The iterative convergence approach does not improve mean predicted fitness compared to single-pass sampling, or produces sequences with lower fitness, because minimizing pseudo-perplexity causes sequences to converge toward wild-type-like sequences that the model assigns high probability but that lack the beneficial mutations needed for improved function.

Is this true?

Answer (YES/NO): NO